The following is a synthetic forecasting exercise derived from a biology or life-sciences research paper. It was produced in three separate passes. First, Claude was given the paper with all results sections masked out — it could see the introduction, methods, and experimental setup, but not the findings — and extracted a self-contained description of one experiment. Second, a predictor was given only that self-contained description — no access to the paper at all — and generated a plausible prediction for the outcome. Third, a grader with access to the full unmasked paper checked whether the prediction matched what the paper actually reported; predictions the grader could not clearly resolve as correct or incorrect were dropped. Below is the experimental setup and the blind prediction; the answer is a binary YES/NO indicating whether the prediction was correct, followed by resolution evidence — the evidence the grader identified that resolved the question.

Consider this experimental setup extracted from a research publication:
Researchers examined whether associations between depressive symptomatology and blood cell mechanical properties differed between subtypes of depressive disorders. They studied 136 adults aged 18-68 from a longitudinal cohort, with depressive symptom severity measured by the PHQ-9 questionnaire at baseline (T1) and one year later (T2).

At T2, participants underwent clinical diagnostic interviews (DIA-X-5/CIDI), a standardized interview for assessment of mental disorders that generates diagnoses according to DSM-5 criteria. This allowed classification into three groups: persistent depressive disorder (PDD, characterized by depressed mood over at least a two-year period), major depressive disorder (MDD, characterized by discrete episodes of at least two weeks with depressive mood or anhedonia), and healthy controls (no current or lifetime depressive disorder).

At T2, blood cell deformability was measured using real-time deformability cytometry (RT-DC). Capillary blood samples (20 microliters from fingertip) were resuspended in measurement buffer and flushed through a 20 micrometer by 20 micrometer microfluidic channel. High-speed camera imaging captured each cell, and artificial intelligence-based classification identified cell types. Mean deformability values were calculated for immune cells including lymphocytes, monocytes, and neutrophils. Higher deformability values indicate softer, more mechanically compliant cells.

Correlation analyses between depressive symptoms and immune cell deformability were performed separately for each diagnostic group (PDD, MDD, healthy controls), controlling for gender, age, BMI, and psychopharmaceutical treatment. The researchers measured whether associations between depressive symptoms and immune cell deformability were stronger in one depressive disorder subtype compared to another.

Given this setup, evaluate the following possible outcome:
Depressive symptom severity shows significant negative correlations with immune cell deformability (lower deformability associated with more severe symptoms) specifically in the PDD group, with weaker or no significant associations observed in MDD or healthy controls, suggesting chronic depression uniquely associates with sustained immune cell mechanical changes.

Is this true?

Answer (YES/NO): NO